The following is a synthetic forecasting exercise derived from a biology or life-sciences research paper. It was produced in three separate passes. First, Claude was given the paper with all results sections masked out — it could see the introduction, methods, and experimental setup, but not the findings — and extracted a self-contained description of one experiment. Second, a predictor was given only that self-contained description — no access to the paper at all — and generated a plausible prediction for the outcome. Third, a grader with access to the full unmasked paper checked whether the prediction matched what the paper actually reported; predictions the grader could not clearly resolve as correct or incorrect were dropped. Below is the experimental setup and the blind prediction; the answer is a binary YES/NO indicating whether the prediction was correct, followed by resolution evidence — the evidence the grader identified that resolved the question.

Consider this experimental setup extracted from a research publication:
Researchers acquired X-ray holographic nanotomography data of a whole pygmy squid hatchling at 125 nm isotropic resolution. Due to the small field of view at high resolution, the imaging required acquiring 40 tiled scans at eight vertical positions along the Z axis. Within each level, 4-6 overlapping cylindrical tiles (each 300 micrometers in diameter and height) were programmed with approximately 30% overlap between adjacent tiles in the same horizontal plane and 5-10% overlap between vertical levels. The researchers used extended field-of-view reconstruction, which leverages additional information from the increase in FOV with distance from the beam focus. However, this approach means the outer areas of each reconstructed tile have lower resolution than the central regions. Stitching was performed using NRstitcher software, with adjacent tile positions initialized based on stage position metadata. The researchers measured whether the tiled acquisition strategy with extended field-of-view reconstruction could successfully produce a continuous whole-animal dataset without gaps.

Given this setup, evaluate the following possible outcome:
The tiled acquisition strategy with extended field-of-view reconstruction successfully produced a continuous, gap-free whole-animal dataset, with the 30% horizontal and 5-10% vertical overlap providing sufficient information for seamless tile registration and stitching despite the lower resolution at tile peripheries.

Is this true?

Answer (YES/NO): NO